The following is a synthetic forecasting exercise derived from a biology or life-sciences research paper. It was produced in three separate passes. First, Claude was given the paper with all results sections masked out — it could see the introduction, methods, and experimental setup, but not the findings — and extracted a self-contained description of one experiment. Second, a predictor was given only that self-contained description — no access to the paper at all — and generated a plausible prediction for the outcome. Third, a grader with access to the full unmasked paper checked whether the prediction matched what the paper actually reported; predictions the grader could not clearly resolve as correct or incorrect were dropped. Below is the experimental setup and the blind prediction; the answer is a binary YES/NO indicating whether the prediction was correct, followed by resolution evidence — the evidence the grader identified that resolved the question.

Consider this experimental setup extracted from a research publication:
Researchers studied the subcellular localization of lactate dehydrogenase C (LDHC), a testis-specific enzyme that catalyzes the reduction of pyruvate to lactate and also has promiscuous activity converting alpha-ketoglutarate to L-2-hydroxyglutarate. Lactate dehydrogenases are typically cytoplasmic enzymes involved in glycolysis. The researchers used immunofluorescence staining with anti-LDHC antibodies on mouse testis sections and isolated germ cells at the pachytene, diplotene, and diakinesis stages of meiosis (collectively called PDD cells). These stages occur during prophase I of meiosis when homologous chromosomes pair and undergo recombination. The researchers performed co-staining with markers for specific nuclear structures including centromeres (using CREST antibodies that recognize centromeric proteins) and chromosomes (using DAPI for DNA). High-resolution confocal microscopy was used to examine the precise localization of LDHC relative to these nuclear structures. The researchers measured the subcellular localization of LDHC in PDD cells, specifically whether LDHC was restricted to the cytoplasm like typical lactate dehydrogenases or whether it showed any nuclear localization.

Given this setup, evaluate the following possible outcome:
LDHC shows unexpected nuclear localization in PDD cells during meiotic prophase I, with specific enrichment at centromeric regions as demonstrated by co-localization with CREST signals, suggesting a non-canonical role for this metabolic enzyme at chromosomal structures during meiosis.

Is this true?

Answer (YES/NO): YES